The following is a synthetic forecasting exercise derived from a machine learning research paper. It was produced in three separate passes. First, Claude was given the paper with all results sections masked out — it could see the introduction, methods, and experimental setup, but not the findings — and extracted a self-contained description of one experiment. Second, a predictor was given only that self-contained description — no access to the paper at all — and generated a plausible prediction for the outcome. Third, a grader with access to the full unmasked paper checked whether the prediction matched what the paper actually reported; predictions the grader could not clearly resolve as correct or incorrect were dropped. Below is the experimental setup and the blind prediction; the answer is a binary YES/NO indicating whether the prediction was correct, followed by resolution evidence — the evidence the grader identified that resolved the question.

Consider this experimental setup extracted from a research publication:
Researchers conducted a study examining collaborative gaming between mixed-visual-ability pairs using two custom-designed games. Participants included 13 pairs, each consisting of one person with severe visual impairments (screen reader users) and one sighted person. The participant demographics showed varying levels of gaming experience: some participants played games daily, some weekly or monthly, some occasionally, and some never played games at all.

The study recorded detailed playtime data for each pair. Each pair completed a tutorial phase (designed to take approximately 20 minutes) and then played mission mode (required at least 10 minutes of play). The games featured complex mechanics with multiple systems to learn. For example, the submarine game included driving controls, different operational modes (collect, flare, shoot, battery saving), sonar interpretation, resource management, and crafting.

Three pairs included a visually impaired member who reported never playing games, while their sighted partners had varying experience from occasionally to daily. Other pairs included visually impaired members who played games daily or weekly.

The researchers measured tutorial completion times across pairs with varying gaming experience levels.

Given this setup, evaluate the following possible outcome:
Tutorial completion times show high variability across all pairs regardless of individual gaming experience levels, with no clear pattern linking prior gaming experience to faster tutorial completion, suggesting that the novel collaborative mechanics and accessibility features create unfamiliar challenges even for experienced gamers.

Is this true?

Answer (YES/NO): NO